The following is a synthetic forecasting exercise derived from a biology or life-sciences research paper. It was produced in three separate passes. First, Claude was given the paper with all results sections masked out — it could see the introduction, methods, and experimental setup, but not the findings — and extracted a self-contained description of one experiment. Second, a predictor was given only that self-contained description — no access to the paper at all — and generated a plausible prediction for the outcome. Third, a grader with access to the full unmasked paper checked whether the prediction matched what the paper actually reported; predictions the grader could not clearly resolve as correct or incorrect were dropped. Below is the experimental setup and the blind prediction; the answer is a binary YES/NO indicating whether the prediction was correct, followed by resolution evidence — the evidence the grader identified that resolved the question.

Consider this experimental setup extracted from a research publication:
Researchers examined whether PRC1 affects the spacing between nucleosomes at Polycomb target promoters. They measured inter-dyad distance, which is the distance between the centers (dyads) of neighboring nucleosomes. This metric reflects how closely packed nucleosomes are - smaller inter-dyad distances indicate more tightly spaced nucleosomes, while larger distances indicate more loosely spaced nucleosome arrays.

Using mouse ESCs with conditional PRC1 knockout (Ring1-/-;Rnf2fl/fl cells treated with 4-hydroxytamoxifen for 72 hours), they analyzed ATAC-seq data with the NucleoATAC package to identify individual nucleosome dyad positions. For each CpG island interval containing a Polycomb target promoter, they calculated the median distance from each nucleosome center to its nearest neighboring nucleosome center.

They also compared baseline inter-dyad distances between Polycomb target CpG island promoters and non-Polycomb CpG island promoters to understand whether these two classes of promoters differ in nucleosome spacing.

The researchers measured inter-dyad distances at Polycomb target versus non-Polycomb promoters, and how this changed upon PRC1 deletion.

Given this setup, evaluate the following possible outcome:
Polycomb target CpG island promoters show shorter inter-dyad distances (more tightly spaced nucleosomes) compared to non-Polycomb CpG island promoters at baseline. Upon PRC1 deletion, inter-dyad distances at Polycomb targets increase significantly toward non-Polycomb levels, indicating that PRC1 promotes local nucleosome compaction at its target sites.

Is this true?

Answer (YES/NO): NO